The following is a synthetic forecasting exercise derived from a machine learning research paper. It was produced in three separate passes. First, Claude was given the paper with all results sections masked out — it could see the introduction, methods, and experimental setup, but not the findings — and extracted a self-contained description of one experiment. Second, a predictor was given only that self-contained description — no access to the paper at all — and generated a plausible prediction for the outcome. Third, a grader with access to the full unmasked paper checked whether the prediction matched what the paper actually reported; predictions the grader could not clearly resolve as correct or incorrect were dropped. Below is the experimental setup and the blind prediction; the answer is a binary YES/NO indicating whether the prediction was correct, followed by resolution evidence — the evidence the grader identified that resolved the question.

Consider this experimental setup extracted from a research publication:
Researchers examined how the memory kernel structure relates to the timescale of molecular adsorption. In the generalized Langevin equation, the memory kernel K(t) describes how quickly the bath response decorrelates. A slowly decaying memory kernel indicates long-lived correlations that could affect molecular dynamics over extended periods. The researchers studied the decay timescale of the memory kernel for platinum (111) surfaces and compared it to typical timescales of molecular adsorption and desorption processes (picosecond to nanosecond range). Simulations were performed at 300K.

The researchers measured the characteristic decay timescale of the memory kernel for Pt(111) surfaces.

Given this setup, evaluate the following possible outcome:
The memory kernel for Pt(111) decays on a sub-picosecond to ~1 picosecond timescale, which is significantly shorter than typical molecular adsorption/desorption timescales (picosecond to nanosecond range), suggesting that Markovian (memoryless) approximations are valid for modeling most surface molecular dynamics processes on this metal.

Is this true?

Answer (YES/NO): NO